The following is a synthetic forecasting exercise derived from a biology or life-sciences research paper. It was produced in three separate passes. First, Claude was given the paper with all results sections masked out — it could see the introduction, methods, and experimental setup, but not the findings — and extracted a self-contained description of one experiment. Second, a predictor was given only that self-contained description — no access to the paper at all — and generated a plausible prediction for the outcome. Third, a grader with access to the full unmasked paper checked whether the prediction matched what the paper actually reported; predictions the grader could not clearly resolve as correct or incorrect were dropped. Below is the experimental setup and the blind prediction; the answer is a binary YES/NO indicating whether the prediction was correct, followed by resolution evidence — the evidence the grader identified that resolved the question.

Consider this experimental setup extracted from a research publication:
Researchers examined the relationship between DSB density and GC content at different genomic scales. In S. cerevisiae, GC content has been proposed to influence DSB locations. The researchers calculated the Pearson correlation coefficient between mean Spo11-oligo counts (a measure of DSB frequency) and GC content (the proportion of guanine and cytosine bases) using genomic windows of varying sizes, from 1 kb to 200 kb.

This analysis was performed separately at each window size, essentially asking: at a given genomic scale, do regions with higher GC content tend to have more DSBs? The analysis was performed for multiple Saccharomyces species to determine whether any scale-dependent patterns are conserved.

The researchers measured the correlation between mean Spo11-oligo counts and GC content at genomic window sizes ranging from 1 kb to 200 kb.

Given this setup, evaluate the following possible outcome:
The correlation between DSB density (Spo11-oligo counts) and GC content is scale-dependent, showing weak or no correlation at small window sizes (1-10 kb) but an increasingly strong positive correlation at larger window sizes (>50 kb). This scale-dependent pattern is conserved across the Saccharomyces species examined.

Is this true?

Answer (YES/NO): YES